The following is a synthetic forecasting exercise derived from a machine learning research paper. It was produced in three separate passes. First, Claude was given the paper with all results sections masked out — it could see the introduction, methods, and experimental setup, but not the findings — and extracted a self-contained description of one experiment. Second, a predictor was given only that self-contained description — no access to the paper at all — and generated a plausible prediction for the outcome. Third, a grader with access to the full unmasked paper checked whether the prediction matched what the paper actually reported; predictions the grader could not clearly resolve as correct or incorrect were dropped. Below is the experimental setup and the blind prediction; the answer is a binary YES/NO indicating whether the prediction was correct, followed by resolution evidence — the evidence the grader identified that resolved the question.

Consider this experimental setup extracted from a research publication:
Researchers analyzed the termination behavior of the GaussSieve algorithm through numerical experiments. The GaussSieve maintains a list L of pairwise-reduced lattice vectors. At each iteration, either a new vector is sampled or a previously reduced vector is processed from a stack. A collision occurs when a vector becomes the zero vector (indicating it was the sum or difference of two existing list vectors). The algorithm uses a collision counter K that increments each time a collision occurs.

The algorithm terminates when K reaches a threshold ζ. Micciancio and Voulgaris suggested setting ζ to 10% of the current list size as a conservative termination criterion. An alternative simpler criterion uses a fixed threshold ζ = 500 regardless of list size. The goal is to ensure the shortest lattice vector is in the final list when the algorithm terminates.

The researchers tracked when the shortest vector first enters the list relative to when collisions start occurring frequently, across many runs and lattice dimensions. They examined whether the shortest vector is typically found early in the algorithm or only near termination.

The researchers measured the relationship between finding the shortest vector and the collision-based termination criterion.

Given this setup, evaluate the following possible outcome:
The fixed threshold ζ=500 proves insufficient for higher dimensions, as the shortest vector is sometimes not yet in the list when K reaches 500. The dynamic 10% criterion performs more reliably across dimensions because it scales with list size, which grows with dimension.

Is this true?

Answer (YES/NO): NO